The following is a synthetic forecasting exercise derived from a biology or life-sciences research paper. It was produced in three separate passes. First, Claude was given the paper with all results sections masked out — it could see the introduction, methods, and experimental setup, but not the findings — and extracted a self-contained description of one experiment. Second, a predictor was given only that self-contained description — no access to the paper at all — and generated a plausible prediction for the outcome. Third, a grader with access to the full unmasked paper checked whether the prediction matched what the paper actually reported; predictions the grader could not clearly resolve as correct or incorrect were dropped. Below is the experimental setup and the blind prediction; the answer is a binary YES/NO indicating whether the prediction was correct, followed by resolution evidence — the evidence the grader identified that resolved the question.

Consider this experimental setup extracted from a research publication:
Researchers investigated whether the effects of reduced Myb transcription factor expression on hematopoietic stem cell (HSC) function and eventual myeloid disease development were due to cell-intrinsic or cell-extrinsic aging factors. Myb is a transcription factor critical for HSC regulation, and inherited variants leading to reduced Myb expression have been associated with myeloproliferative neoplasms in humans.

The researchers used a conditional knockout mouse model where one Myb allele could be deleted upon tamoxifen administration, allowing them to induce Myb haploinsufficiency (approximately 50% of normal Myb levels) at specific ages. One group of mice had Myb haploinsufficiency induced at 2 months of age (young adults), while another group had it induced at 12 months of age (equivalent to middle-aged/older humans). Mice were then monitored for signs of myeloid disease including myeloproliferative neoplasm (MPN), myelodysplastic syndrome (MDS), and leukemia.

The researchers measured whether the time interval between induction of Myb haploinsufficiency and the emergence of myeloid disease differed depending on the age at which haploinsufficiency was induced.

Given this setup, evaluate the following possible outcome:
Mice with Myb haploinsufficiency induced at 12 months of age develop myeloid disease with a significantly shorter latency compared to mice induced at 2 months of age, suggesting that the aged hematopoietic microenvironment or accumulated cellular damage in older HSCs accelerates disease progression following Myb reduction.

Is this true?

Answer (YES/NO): NO